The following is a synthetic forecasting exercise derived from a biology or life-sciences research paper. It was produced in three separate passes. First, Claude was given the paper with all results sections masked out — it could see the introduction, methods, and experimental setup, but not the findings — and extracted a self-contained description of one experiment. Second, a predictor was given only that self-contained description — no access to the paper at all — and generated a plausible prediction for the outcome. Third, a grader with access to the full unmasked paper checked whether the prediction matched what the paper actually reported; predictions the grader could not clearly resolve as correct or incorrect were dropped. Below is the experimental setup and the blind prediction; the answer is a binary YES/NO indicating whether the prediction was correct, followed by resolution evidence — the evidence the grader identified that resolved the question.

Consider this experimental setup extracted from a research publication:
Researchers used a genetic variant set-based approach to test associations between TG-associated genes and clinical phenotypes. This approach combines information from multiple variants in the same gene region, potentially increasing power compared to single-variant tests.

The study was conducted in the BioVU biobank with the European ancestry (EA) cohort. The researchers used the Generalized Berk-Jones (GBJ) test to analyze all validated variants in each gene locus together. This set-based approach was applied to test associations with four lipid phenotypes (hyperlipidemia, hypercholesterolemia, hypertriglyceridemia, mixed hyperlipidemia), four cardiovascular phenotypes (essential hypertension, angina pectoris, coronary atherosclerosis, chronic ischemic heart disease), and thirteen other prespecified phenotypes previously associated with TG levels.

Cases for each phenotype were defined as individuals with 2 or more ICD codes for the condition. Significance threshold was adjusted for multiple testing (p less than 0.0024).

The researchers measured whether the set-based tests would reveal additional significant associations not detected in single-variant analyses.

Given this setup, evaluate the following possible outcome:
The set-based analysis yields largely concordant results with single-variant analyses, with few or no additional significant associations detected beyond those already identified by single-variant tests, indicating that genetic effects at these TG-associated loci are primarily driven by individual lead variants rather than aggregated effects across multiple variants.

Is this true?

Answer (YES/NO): YES